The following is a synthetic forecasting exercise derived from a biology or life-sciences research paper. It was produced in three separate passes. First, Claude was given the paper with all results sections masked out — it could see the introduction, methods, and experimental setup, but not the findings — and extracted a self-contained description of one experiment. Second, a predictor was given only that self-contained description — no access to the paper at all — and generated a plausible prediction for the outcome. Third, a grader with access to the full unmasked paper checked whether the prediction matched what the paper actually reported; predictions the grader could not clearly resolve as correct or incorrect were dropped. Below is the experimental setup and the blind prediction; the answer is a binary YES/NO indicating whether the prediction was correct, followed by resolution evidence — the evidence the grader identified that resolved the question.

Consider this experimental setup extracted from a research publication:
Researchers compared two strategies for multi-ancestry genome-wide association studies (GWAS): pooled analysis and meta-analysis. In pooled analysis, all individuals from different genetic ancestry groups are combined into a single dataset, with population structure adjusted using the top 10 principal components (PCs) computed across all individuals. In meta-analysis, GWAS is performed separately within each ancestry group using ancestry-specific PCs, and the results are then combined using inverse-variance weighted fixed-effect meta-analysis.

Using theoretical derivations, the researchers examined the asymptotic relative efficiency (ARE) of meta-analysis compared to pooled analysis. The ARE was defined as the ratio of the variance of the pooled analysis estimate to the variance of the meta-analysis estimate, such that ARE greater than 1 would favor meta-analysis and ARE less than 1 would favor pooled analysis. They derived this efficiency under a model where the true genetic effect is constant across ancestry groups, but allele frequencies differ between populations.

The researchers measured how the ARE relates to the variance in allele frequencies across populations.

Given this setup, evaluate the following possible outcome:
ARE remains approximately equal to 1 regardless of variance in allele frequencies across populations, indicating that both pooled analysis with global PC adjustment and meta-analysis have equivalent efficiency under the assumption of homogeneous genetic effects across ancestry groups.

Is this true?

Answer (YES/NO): NO